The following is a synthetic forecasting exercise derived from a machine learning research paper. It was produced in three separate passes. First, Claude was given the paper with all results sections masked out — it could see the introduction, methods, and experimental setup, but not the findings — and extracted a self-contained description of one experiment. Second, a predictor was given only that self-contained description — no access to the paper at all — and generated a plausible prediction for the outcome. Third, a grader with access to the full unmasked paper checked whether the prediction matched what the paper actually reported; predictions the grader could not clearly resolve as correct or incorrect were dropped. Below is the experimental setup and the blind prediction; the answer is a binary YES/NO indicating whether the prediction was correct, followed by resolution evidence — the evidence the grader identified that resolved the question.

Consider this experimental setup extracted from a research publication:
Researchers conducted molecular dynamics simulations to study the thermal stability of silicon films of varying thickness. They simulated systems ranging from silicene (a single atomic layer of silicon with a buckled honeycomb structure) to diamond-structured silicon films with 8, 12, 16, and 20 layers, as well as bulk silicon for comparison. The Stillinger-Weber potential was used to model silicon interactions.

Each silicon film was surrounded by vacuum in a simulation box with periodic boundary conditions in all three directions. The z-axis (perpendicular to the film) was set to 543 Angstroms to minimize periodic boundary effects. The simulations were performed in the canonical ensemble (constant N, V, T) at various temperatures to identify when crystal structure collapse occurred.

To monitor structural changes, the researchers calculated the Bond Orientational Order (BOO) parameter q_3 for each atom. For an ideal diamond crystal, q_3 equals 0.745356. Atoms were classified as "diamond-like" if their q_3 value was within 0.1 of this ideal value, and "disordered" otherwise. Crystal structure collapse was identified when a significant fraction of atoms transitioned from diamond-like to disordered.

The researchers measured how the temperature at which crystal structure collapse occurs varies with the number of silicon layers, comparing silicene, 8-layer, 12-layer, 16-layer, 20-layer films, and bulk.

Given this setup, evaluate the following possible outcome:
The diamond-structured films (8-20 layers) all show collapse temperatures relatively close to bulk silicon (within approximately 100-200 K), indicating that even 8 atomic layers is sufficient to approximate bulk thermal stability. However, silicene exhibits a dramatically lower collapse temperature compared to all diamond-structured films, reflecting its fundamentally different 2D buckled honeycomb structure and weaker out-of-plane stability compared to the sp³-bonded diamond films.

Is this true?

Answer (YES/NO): NO